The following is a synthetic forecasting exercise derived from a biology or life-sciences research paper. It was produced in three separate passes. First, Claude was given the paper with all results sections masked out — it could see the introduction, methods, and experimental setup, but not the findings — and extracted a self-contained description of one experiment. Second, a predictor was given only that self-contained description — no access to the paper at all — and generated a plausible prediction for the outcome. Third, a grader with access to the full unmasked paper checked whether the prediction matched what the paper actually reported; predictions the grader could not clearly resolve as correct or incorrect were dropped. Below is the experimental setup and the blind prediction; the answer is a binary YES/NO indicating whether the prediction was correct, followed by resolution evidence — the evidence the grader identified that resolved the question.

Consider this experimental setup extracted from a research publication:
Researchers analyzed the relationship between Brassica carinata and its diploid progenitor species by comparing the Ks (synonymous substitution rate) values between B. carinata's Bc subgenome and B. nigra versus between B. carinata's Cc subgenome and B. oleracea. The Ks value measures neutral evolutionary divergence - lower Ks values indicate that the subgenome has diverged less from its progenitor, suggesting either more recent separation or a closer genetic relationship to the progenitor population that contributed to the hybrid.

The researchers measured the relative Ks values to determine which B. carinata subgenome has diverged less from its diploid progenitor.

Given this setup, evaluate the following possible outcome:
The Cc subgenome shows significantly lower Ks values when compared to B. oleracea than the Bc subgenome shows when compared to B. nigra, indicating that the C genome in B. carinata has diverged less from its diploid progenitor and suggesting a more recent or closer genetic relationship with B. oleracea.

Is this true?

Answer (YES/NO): YES